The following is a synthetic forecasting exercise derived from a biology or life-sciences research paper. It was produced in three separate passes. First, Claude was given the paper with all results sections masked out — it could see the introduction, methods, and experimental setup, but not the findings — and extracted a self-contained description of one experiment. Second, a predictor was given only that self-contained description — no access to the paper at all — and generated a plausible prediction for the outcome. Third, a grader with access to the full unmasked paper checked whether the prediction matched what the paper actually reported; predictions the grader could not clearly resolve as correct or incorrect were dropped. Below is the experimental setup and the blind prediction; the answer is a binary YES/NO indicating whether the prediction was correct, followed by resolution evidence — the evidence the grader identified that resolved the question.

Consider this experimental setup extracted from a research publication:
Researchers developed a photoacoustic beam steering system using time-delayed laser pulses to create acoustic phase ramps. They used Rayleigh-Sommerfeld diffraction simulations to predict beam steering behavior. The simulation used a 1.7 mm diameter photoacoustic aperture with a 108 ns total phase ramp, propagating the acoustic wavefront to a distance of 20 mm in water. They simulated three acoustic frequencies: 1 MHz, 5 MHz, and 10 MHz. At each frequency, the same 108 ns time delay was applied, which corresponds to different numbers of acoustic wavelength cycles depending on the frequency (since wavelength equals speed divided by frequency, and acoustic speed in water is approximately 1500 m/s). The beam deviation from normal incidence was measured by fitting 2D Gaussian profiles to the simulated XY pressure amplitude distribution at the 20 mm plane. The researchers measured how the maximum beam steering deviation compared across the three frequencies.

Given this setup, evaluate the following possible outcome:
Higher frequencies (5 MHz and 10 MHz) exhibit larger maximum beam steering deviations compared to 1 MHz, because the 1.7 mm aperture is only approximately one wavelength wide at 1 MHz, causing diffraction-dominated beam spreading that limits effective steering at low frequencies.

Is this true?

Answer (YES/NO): YES